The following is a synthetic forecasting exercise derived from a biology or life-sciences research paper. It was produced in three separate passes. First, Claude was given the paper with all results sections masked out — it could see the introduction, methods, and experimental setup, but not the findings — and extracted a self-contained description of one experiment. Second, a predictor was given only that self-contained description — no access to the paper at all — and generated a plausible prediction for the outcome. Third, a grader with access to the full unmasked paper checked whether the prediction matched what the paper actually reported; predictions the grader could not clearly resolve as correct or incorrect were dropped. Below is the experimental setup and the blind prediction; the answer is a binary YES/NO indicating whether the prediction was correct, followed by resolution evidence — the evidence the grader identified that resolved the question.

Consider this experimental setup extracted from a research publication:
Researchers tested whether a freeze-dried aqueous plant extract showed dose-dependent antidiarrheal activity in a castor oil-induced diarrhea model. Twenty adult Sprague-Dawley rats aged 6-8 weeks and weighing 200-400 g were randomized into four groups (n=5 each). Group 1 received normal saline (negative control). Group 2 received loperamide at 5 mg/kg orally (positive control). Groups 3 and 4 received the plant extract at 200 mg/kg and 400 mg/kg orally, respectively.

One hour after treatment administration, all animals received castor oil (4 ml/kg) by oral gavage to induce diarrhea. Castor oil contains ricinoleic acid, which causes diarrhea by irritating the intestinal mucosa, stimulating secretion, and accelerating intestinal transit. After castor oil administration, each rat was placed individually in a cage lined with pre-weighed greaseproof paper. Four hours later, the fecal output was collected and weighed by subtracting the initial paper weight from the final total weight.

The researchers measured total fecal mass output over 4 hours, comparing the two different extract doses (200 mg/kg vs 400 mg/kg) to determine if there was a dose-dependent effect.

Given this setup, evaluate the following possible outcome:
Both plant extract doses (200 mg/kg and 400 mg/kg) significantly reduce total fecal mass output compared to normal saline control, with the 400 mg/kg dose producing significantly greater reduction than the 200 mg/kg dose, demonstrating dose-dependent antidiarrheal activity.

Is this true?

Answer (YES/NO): NO